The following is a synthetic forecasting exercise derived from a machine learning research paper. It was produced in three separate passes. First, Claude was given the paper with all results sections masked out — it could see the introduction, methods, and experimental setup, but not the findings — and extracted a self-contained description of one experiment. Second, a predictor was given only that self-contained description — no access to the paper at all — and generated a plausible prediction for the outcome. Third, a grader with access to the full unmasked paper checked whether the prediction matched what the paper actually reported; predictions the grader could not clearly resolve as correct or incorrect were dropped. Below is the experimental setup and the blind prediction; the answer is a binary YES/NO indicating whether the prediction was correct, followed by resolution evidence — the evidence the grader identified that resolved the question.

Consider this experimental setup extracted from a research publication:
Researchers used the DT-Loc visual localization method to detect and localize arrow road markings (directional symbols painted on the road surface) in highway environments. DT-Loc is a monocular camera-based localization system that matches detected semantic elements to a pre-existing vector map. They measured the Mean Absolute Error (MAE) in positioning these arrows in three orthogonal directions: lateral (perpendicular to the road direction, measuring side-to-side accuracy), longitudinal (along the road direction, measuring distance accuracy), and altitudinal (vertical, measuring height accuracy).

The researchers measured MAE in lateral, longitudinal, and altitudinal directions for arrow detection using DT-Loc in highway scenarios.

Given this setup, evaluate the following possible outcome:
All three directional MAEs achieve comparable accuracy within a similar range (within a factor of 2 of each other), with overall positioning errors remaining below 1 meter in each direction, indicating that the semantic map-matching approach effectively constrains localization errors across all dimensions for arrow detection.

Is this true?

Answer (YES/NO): NO